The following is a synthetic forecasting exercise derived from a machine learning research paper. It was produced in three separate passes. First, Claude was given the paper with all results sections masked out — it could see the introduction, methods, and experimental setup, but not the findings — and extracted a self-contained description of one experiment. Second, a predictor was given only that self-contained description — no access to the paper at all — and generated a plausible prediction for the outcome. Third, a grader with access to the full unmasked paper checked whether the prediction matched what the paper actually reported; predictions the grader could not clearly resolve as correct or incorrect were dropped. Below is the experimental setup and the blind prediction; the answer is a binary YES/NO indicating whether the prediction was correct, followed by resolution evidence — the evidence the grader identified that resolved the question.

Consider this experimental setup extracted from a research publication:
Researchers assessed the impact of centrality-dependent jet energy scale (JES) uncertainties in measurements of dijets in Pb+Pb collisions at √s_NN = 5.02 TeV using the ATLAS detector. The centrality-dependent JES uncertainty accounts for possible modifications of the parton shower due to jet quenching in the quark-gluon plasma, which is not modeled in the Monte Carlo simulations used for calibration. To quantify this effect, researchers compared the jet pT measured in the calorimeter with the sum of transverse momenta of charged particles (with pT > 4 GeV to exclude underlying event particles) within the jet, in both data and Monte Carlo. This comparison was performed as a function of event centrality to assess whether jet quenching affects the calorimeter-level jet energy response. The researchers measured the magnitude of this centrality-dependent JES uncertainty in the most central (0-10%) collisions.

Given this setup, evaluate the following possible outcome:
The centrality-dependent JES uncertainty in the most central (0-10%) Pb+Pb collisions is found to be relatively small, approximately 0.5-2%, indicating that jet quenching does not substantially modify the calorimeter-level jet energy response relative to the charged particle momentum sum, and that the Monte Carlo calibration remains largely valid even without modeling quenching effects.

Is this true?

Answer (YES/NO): YES